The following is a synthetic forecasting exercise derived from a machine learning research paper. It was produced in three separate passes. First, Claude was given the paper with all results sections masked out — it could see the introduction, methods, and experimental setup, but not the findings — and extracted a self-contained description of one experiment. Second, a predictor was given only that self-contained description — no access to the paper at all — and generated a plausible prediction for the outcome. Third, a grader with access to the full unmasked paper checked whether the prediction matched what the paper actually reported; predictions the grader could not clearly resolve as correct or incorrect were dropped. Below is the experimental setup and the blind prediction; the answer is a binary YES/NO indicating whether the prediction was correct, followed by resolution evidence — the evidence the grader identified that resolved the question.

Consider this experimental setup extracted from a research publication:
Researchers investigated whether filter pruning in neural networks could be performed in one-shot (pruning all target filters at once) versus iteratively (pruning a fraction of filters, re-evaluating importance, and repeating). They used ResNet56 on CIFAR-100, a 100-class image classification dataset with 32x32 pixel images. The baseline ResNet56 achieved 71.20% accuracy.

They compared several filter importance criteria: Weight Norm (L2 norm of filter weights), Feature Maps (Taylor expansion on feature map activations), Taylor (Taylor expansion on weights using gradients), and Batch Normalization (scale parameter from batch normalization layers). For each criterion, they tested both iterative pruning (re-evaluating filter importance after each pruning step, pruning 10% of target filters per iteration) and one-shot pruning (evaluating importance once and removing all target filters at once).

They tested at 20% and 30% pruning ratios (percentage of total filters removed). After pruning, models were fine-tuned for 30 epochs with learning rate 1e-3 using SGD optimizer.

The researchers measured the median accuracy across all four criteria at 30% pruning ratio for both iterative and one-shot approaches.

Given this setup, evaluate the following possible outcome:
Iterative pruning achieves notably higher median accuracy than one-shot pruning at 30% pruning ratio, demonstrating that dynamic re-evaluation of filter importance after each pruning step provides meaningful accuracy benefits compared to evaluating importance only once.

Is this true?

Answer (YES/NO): NO